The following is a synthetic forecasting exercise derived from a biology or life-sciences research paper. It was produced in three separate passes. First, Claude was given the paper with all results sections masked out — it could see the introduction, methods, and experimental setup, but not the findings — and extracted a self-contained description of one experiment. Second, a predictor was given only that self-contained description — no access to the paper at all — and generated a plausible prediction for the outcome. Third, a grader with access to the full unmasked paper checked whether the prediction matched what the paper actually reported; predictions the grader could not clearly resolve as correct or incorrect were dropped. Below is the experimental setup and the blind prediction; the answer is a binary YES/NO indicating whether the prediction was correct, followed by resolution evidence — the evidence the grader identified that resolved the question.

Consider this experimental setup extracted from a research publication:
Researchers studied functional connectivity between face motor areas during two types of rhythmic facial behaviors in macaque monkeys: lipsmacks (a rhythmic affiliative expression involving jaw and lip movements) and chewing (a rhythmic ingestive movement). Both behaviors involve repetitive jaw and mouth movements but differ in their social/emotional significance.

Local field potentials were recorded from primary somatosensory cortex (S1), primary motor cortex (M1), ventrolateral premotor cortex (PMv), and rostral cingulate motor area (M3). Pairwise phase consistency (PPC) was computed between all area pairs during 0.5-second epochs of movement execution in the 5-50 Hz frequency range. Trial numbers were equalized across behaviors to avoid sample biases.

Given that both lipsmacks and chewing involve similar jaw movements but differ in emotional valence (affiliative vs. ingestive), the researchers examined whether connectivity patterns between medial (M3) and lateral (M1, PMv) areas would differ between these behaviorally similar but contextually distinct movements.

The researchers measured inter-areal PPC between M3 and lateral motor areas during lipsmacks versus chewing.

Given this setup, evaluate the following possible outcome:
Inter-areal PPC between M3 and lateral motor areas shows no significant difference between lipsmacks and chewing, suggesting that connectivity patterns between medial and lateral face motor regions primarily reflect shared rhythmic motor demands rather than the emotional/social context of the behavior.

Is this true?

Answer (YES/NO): NO